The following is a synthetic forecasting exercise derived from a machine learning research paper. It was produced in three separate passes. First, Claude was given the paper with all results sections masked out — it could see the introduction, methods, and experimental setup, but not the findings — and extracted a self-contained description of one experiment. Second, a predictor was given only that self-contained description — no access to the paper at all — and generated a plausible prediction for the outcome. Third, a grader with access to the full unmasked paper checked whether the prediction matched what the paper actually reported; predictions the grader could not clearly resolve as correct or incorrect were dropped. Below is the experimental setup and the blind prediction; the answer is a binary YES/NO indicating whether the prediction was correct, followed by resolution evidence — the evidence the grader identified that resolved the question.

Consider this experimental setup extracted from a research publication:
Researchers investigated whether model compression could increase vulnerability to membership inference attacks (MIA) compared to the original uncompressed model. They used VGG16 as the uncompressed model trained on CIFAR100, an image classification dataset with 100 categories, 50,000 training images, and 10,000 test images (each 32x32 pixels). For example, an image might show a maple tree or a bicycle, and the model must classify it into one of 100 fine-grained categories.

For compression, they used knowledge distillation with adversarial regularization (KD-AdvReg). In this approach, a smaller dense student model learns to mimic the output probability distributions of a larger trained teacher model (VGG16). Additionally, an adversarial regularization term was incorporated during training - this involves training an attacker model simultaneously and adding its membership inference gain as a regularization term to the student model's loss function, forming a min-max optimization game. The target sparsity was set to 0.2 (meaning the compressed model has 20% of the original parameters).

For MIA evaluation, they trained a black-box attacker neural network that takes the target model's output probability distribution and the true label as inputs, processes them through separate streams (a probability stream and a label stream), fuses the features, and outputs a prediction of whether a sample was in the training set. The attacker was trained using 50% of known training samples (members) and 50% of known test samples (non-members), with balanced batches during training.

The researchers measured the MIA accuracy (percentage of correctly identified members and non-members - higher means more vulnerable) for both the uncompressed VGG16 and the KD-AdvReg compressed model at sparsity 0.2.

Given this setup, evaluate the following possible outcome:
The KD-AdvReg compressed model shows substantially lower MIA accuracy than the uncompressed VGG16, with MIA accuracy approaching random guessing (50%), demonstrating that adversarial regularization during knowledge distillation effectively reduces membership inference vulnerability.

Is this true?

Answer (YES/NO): NO